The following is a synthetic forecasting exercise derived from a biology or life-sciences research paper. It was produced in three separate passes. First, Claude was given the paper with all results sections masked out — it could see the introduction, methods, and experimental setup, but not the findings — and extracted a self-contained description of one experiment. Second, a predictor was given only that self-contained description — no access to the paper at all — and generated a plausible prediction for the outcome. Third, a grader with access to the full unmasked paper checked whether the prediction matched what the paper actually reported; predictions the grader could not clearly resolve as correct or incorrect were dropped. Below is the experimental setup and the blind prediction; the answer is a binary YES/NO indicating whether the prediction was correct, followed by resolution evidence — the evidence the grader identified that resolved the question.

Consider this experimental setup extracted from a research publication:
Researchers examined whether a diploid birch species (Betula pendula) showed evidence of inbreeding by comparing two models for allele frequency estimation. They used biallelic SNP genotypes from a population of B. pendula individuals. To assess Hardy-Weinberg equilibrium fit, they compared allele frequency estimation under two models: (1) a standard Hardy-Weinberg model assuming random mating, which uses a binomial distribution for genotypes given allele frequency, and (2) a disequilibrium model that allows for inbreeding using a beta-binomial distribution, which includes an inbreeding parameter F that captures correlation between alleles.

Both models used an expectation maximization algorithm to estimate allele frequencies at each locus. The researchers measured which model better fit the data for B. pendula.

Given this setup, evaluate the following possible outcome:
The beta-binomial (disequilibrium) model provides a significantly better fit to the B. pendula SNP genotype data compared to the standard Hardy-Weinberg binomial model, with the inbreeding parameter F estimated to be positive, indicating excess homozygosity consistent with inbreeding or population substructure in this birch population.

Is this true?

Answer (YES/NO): NO